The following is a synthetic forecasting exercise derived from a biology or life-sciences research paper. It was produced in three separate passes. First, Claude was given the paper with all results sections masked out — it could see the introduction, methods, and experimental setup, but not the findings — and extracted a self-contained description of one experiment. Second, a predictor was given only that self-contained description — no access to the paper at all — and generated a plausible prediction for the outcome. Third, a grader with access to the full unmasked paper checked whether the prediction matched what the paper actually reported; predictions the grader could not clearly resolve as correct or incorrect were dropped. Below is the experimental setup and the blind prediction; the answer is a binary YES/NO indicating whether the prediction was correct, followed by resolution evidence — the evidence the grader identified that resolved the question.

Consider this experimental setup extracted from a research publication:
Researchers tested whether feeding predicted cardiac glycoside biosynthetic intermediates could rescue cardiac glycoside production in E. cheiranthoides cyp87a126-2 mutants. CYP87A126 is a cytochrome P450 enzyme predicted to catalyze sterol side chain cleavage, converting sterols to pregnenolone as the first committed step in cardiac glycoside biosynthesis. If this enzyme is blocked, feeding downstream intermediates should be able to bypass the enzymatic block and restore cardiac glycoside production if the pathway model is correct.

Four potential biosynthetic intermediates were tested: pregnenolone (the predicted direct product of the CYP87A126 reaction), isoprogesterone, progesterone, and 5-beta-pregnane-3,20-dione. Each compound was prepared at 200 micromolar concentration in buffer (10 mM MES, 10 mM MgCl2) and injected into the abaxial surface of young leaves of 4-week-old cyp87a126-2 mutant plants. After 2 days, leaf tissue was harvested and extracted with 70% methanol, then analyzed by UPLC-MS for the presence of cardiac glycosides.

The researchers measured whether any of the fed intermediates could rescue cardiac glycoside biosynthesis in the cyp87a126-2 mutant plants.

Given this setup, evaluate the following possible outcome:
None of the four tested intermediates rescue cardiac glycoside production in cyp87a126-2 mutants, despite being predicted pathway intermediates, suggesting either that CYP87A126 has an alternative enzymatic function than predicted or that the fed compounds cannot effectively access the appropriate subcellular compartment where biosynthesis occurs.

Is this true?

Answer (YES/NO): NO